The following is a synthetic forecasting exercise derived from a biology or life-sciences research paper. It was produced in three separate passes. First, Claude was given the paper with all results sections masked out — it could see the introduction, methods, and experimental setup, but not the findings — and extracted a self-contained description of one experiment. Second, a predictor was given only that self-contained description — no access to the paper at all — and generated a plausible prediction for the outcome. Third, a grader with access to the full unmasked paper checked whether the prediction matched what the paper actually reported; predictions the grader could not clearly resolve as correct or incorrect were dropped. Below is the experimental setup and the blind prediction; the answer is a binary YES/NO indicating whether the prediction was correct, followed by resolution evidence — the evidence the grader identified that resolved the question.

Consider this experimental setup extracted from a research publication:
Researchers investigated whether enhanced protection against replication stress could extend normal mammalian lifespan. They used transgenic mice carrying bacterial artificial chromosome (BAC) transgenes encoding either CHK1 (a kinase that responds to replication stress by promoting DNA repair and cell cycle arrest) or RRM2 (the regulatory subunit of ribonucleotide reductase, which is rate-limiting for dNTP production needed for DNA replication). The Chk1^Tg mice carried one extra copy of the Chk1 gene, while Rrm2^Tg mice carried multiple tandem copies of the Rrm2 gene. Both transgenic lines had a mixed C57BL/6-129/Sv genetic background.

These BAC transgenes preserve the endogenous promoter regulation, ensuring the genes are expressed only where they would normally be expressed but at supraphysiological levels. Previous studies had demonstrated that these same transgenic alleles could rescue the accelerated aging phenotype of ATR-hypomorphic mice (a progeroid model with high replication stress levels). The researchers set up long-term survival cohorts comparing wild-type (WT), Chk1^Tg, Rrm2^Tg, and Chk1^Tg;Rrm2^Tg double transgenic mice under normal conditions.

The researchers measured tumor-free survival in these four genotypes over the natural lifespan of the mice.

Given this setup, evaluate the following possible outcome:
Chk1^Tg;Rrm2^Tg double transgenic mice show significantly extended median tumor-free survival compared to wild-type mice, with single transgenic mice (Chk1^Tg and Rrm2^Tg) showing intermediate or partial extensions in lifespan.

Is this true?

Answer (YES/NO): NO